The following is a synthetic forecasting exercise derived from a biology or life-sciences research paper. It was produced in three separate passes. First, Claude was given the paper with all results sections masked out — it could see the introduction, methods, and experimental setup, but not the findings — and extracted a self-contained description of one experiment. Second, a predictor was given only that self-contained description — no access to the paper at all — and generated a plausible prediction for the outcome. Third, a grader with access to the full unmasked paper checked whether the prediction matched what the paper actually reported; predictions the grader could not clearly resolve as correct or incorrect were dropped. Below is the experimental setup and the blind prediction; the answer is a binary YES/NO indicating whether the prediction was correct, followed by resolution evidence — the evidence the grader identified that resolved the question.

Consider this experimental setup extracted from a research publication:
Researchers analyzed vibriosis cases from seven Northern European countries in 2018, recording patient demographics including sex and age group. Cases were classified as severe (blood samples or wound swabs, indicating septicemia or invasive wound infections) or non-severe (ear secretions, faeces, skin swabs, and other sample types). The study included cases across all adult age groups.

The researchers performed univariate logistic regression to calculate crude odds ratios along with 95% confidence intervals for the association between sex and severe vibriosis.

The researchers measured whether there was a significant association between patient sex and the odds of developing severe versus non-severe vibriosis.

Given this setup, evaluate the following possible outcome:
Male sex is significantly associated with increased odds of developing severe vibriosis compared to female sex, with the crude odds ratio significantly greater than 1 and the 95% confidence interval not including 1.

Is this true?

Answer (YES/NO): NO